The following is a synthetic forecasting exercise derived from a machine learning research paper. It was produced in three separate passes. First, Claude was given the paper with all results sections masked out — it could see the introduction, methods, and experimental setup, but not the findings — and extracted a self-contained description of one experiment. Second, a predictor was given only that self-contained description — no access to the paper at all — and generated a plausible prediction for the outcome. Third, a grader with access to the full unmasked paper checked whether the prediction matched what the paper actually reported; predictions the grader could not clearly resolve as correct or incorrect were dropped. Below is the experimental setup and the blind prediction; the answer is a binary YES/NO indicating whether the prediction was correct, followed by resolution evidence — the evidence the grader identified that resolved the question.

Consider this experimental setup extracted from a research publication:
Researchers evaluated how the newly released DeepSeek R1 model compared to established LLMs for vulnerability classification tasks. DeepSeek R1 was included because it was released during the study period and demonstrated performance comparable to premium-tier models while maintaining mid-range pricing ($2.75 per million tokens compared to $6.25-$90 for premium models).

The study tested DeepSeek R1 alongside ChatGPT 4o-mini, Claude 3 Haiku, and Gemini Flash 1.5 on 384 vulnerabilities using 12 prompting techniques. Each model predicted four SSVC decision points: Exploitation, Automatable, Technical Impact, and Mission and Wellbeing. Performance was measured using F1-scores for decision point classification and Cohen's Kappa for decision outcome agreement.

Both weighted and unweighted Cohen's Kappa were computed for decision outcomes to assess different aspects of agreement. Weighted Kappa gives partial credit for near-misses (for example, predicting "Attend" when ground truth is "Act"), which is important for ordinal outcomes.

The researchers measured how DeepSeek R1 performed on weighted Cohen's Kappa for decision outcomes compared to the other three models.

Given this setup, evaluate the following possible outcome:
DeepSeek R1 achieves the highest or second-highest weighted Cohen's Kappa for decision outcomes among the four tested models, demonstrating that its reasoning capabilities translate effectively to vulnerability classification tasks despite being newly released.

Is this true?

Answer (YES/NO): YES